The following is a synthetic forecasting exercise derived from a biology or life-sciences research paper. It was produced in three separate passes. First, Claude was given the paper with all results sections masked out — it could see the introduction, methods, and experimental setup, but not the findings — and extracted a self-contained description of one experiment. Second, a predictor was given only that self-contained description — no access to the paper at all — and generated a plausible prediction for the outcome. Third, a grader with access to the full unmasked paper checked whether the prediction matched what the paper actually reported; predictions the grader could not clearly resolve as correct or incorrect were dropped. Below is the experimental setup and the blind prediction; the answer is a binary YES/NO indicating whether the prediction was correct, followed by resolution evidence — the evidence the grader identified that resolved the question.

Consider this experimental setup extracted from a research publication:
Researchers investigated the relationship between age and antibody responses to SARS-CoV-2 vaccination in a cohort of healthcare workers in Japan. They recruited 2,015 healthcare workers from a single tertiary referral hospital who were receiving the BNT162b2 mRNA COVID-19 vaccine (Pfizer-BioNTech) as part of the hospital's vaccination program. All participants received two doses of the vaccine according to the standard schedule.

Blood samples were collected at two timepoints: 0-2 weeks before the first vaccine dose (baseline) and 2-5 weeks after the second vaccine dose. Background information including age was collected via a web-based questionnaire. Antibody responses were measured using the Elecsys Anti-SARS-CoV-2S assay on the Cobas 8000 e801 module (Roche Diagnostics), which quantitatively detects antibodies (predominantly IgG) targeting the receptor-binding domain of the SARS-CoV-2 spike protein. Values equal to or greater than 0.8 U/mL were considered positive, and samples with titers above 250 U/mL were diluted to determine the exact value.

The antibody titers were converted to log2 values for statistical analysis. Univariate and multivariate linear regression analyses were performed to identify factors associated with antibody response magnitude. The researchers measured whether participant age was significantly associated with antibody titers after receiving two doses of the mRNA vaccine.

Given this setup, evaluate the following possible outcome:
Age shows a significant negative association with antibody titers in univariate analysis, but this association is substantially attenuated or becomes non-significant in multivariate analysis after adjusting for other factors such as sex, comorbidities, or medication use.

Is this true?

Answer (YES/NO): NO